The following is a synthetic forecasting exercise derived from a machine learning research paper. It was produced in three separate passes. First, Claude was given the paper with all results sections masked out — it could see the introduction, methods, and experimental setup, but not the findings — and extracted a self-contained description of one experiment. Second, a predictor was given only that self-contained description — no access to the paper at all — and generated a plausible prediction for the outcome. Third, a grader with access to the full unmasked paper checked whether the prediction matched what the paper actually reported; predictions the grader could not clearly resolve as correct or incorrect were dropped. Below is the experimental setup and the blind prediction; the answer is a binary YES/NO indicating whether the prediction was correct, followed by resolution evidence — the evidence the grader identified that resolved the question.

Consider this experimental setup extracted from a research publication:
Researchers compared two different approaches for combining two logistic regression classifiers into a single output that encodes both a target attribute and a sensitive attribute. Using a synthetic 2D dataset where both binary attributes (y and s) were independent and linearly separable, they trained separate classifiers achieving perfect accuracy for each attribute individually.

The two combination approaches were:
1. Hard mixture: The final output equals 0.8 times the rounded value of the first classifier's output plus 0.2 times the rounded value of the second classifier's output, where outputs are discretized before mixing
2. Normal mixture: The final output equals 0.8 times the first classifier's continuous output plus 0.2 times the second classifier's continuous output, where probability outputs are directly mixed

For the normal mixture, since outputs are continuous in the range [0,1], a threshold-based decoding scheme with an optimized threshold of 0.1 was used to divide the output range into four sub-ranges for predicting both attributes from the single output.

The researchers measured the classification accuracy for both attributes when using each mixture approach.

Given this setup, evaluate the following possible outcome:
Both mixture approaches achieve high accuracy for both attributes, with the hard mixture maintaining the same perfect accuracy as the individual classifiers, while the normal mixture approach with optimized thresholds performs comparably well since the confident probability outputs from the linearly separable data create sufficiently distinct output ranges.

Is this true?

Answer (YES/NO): YES